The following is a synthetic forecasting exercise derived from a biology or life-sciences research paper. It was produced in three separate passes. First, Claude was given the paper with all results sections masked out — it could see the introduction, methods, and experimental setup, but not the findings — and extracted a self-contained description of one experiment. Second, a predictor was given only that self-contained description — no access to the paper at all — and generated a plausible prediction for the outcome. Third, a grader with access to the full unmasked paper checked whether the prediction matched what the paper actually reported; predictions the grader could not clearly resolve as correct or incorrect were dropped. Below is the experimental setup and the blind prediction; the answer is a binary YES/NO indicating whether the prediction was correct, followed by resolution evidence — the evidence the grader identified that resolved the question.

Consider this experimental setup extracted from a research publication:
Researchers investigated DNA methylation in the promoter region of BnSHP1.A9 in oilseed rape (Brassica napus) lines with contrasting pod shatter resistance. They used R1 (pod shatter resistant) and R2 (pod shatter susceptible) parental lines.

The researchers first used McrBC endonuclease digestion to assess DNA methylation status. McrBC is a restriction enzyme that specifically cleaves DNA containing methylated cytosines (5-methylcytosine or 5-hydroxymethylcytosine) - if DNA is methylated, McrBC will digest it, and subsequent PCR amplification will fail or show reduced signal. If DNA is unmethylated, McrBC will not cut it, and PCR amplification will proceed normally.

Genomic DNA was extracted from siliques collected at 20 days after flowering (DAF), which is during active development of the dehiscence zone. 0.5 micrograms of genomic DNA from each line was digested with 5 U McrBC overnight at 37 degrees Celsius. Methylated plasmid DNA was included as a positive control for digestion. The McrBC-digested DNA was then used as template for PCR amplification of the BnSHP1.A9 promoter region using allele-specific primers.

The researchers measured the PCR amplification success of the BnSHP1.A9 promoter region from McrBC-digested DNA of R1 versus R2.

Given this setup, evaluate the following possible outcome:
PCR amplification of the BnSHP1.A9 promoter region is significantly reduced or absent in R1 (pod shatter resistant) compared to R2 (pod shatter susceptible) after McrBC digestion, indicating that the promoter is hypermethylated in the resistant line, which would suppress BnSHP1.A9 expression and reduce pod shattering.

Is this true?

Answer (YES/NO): NO